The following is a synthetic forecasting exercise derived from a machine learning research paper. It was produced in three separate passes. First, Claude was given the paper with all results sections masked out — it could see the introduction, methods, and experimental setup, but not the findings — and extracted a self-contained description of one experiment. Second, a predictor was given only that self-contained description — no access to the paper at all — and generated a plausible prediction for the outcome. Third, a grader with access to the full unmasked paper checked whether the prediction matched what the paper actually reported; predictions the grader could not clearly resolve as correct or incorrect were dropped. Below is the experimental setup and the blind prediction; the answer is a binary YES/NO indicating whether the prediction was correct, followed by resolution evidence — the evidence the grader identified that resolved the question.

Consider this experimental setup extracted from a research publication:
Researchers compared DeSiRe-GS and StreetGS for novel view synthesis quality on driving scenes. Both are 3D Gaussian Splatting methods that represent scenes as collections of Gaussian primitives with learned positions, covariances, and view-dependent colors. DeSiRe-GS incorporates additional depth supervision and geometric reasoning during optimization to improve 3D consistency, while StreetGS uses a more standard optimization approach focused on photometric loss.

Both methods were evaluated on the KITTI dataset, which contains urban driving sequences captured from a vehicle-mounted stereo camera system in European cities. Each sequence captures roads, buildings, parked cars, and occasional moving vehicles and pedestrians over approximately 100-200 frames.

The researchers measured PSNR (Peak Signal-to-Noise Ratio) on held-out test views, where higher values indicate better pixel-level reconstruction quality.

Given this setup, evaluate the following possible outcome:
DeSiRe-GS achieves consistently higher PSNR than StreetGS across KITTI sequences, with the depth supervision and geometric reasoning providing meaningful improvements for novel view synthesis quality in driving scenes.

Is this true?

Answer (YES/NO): YES